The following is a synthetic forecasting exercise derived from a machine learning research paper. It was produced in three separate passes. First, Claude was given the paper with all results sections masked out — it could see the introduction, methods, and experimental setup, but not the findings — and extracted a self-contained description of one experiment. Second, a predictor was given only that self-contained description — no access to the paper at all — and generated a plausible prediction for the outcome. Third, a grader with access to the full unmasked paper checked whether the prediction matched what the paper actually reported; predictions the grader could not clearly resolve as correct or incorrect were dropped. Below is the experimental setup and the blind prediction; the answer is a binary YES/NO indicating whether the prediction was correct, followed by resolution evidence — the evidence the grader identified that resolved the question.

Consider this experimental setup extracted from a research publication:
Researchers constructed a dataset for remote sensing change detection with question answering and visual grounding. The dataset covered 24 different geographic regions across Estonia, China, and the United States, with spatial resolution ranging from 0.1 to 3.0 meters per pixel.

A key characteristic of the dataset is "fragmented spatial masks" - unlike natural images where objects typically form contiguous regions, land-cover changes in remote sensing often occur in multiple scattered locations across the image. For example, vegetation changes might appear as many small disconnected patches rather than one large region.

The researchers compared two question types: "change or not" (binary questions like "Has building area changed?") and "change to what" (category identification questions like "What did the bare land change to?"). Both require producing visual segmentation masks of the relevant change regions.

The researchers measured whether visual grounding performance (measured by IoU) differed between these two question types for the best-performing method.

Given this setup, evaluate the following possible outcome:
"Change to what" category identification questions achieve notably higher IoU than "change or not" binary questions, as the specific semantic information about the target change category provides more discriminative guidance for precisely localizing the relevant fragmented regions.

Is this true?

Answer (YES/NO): NO